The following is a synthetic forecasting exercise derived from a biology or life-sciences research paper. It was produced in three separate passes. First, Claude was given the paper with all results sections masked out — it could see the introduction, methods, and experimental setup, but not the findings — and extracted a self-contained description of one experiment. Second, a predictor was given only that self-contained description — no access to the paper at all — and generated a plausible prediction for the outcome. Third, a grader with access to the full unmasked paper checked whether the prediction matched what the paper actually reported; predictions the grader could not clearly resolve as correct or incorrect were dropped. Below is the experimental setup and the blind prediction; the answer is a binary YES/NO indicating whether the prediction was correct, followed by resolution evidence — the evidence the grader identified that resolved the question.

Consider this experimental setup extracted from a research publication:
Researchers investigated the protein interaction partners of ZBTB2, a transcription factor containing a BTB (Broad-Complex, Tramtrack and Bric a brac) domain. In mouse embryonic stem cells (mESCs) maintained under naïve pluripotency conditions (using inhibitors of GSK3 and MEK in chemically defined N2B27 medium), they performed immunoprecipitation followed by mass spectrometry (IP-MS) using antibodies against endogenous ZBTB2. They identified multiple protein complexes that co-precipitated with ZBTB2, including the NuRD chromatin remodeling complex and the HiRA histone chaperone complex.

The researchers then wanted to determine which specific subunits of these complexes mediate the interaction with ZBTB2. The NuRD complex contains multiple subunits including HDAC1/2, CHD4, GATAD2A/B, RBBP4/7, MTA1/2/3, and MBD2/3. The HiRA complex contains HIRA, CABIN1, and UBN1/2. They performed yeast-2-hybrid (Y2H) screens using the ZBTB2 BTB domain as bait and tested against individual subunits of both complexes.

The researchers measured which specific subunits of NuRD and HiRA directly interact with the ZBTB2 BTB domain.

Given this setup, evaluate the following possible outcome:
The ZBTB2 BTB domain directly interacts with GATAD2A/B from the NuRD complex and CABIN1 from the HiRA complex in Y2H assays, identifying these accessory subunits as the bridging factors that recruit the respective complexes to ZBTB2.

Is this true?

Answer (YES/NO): NO